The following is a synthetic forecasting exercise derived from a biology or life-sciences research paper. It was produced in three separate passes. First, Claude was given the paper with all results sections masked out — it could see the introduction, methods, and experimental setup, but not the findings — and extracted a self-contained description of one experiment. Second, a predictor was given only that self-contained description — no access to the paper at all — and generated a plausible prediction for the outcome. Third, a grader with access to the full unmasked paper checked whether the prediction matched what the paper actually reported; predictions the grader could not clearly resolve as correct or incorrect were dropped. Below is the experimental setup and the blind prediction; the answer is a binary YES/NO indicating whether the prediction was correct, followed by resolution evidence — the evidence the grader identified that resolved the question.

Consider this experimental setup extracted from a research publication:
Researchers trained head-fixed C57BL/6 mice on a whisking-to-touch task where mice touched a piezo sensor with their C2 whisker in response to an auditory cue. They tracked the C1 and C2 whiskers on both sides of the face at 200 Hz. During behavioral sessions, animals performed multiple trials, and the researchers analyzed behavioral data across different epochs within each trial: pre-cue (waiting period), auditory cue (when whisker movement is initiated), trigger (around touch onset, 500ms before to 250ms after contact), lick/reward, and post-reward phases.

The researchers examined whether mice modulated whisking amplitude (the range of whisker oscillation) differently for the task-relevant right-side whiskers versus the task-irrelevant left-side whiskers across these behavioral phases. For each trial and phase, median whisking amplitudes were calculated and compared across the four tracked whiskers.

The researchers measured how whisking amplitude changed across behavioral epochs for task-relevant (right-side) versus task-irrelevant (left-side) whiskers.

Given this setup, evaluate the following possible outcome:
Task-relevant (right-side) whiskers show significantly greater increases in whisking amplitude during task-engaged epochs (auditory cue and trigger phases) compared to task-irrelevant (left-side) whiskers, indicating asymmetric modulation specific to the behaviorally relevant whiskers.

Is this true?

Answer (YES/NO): NO